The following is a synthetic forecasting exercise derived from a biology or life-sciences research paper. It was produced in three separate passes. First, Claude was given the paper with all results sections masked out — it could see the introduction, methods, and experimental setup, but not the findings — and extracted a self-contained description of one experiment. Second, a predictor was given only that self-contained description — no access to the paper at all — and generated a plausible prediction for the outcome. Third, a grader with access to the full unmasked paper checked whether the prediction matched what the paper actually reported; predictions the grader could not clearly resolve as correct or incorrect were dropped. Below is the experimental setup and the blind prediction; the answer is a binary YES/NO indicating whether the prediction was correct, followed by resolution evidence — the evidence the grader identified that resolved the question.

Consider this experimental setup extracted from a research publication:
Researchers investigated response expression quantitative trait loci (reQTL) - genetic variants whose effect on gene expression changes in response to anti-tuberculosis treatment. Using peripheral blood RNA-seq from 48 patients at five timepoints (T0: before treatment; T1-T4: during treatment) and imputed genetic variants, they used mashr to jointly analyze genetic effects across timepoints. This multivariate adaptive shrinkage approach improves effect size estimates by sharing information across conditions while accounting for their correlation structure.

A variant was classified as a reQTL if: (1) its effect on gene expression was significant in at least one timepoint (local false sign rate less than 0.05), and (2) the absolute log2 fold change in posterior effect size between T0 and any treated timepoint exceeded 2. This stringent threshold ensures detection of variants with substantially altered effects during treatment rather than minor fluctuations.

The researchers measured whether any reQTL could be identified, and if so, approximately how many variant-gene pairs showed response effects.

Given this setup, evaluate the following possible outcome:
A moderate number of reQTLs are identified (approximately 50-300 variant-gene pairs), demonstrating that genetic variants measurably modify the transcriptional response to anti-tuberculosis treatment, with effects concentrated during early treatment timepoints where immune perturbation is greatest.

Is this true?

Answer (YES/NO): NO